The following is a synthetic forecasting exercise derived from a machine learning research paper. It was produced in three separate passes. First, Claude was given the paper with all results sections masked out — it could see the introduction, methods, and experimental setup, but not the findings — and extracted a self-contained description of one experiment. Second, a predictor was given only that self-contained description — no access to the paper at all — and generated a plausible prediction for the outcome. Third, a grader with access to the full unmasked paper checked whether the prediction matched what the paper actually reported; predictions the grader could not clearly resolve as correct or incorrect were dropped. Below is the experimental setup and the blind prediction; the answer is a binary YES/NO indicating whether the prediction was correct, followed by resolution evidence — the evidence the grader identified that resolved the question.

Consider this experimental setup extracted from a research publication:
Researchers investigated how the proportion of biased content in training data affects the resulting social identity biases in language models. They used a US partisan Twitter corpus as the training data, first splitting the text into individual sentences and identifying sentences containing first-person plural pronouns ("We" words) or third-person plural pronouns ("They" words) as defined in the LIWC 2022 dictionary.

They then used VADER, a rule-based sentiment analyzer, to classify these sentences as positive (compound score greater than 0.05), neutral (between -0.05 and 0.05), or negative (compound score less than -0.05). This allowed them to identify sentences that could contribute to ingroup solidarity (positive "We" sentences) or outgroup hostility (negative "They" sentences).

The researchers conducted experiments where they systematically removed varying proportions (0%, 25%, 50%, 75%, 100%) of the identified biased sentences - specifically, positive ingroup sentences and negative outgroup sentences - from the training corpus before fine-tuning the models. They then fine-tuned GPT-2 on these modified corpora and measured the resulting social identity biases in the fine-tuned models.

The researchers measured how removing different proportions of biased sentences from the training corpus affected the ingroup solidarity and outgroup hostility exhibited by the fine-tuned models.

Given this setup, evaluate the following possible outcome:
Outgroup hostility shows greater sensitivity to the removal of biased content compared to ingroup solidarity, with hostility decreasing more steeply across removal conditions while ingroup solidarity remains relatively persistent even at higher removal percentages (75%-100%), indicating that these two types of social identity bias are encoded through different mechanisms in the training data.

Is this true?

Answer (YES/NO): NO